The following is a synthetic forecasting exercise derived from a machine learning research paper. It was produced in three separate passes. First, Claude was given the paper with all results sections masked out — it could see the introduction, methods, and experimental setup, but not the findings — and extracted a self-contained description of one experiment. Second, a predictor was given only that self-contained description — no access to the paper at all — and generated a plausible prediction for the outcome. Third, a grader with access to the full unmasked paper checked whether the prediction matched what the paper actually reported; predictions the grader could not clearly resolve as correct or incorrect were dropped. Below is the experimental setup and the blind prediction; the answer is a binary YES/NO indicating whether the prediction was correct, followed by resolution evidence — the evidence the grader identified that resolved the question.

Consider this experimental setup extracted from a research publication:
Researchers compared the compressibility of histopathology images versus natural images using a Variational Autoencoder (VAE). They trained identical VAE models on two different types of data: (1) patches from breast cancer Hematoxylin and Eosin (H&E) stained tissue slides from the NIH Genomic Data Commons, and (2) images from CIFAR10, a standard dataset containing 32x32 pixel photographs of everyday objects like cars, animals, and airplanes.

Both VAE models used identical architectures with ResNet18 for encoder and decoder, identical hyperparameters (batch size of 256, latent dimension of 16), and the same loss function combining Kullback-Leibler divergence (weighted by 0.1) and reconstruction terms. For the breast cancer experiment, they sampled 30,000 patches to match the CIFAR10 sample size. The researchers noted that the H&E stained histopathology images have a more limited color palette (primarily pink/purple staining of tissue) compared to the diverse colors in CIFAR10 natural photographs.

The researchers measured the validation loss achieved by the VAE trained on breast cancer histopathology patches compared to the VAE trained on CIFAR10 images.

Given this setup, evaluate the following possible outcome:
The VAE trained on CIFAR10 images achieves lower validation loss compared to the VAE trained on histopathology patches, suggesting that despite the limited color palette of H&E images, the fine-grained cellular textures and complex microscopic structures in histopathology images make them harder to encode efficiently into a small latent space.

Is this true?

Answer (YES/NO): NO